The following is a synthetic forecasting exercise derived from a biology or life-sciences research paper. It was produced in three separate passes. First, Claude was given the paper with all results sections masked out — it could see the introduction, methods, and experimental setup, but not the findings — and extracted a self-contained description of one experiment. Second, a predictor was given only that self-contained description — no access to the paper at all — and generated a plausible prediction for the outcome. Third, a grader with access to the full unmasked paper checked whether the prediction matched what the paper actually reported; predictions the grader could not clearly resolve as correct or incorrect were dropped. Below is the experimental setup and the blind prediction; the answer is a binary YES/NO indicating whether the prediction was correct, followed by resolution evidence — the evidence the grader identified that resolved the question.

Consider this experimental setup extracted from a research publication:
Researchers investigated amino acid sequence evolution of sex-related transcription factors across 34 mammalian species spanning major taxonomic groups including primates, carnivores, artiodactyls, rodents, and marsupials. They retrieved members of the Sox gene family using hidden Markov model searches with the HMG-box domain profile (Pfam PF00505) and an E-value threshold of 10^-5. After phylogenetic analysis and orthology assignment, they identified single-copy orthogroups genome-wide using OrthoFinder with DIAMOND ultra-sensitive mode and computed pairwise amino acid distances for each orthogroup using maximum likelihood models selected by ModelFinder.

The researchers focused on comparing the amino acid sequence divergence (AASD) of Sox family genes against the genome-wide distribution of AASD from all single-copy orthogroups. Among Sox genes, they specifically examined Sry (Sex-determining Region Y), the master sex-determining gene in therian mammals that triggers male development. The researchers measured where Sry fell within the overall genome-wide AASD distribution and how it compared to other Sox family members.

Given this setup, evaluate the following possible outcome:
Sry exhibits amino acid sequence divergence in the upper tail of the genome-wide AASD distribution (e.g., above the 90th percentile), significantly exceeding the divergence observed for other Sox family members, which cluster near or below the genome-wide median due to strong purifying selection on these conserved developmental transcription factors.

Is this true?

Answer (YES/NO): YES